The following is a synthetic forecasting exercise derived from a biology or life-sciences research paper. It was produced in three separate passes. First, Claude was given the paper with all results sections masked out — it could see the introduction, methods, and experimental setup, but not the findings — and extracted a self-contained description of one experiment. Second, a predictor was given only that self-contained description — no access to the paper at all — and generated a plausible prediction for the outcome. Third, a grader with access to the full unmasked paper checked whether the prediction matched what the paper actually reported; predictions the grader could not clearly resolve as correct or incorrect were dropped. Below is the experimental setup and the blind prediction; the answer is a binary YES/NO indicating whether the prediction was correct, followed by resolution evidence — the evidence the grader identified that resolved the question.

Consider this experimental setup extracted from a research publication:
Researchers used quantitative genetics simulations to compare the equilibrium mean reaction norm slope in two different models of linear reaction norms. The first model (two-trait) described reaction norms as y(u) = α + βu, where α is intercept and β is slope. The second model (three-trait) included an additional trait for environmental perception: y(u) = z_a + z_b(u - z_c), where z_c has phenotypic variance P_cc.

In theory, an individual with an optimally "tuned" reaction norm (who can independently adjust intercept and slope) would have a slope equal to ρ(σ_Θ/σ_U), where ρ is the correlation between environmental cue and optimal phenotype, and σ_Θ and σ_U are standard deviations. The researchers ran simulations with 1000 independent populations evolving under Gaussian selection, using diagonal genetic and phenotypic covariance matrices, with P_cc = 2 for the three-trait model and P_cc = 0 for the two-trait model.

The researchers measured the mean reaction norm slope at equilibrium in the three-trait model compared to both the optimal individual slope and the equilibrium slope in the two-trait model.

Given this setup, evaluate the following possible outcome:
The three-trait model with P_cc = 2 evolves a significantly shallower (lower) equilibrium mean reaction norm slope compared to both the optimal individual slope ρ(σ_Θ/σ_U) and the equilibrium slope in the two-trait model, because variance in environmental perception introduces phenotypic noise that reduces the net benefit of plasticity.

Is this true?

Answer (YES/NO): YES